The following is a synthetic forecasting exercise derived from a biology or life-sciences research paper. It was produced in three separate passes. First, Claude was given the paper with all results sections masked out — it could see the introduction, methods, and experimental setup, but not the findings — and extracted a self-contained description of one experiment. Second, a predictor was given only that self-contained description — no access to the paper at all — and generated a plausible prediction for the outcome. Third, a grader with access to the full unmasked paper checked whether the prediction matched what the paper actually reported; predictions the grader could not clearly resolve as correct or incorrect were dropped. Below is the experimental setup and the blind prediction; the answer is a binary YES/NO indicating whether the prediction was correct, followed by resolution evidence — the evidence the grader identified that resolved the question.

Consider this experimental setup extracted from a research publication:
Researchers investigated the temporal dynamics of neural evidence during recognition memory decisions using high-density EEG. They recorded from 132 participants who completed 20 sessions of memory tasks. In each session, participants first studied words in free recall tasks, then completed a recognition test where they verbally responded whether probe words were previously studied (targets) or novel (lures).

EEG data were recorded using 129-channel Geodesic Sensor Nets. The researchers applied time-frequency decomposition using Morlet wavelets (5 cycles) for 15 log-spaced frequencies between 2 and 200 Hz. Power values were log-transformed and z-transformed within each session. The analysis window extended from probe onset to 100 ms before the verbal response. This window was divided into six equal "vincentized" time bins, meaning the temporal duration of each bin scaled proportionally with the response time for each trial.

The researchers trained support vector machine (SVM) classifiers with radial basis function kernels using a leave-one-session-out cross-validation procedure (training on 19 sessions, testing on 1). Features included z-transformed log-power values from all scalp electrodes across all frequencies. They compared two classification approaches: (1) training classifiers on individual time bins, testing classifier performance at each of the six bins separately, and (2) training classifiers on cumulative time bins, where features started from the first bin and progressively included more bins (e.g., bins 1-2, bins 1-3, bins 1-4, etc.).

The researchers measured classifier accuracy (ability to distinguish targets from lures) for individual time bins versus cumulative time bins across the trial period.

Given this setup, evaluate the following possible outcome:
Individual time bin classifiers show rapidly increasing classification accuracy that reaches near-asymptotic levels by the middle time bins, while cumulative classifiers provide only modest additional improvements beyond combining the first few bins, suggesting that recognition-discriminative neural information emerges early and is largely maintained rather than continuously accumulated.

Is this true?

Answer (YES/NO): NO